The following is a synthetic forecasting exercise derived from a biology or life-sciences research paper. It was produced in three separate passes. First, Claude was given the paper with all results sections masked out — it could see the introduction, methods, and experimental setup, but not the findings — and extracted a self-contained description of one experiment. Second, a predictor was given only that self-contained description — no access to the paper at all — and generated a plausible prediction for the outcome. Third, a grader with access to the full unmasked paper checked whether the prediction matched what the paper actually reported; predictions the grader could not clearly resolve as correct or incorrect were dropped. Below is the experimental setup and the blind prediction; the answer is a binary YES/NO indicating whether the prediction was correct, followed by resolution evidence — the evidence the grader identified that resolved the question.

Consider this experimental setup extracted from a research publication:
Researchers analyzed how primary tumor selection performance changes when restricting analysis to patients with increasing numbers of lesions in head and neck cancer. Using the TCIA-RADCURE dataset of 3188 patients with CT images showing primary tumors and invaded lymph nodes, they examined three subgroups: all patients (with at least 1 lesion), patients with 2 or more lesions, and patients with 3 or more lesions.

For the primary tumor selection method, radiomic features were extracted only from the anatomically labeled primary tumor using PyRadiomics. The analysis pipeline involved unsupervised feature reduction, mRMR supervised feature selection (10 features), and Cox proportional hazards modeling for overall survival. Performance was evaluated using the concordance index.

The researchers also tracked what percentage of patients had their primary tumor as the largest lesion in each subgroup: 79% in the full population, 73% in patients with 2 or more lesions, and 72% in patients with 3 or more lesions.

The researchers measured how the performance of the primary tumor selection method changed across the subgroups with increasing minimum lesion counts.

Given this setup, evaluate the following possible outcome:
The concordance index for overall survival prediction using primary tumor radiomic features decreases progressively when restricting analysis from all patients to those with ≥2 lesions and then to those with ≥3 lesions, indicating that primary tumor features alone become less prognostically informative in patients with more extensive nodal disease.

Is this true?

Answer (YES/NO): YES